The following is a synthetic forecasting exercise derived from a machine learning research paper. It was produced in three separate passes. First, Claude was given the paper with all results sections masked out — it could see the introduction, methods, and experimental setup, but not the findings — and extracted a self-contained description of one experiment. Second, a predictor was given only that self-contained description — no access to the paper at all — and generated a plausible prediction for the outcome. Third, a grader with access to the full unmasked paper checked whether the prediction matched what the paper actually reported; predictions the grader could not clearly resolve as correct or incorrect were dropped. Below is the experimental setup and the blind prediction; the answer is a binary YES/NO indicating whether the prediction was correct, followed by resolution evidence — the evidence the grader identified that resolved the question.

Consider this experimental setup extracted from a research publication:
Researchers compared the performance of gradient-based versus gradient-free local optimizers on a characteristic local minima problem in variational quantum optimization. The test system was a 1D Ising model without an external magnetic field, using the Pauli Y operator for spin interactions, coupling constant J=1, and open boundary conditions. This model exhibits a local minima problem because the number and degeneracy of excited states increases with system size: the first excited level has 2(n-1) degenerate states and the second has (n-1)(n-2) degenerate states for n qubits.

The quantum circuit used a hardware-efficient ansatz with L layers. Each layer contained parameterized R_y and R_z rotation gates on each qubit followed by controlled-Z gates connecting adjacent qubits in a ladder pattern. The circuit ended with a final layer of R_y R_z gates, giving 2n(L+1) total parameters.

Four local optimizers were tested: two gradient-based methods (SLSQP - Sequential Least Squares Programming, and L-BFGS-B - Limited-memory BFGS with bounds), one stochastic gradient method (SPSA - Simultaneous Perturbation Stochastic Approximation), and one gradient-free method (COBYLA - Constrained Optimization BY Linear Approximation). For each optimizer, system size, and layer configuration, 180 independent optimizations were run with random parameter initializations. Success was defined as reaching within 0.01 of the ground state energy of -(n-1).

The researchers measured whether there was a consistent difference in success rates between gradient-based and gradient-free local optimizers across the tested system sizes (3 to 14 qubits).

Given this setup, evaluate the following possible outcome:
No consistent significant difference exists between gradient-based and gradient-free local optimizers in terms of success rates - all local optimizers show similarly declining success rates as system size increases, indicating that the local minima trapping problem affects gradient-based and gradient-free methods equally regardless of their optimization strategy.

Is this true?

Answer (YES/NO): YES